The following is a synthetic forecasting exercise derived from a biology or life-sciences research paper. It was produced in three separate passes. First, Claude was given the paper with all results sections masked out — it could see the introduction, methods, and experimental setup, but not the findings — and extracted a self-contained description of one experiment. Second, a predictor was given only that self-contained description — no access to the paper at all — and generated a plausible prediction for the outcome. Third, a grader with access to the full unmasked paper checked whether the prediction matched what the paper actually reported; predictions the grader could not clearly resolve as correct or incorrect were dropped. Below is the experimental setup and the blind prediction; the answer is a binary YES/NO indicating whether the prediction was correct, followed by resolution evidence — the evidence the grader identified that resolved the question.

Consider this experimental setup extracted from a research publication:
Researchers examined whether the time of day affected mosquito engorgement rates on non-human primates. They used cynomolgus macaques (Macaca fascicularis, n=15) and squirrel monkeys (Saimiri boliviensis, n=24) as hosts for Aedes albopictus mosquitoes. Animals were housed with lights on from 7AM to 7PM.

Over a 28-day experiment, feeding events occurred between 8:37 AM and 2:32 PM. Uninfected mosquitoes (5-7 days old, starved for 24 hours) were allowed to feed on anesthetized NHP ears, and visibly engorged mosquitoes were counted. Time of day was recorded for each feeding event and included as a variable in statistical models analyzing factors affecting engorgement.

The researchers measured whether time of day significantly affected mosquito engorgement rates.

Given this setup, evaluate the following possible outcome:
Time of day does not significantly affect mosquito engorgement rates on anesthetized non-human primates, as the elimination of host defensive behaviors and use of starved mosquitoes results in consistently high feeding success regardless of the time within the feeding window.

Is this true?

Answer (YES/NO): NO